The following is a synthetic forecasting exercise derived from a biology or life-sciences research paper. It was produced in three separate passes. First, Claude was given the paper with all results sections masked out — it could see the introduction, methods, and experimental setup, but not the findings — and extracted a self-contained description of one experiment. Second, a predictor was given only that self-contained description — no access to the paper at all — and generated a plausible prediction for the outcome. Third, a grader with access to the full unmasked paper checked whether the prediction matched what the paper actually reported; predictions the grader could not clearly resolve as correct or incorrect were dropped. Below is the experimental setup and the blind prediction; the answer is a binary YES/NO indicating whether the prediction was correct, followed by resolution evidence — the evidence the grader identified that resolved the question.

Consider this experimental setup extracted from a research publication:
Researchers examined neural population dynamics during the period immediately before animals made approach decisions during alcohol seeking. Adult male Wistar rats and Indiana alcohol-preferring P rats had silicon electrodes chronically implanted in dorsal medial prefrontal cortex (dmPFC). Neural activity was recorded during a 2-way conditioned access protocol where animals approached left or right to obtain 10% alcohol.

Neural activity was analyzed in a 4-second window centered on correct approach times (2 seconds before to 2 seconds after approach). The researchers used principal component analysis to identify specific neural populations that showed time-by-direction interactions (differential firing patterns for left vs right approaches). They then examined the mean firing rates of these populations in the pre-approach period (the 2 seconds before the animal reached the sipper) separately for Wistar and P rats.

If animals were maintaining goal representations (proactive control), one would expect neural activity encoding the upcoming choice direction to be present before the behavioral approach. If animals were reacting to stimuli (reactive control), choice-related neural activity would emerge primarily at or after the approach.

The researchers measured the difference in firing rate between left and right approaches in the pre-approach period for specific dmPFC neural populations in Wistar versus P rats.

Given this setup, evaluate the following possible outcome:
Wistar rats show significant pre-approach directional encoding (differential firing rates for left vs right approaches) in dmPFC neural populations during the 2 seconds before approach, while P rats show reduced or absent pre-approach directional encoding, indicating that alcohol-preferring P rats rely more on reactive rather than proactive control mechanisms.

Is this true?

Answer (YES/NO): YES